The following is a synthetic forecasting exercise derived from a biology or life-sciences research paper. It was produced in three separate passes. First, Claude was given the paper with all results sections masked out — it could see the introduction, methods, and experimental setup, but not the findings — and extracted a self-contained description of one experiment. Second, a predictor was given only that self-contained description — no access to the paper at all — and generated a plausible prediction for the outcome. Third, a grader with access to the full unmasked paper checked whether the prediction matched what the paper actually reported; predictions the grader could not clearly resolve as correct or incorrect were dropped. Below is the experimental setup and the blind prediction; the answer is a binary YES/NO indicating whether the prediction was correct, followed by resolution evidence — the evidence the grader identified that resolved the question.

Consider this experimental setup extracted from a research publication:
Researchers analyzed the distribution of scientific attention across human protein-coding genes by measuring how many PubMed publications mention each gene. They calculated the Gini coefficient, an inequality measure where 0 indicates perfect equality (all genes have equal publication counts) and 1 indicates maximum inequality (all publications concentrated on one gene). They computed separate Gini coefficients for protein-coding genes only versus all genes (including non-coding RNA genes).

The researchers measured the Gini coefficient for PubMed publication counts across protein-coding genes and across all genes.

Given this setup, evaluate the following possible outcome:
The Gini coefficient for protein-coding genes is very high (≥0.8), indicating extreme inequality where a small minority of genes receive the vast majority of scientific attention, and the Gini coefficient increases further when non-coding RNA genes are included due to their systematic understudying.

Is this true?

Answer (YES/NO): NO